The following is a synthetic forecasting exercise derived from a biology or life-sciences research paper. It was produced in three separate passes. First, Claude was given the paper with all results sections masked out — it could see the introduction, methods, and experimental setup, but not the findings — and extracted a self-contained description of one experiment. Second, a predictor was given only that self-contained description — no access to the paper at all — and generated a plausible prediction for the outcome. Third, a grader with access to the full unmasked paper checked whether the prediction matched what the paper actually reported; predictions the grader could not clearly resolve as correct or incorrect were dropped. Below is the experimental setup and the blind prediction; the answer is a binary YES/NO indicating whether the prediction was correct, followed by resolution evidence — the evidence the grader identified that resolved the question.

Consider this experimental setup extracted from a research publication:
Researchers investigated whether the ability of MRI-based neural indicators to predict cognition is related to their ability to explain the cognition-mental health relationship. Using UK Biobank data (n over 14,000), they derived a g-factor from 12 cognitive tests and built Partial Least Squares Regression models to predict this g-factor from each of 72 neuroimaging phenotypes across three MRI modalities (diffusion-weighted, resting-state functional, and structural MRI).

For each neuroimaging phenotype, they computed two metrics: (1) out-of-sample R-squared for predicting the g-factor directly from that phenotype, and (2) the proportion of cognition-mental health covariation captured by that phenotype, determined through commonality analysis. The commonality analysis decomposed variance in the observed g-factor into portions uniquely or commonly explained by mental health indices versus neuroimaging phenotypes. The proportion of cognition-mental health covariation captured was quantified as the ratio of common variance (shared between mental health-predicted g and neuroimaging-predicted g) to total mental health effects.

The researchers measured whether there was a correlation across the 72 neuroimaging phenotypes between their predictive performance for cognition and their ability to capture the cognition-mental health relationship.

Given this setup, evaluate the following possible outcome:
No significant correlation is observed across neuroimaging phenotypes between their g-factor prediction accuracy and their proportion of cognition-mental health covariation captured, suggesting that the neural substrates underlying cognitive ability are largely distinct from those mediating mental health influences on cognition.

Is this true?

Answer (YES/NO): NO